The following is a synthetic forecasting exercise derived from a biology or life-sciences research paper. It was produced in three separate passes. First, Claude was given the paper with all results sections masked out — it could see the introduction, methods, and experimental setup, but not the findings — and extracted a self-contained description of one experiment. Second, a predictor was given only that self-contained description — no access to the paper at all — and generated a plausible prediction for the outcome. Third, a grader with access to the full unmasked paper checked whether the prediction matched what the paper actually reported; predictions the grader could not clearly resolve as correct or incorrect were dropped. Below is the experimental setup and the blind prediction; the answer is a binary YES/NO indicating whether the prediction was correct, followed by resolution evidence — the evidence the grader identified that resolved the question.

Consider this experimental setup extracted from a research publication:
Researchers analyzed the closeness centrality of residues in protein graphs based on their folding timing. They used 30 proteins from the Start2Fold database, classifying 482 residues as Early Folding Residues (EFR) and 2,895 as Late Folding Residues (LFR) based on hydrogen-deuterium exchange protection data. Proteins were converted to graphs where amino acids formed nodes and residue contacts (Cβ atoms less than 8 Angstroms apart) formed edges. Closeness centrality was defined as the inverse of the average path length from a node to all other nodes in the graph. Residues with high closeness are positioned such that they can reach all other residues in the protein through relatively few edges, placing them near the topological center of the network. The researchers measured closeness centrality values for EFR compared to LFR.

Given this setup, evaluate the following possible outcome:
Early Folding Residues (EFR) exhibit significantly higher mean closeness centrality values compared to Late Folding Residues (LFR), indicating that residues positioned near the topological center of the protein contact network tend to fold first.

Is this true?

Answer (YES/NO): YES